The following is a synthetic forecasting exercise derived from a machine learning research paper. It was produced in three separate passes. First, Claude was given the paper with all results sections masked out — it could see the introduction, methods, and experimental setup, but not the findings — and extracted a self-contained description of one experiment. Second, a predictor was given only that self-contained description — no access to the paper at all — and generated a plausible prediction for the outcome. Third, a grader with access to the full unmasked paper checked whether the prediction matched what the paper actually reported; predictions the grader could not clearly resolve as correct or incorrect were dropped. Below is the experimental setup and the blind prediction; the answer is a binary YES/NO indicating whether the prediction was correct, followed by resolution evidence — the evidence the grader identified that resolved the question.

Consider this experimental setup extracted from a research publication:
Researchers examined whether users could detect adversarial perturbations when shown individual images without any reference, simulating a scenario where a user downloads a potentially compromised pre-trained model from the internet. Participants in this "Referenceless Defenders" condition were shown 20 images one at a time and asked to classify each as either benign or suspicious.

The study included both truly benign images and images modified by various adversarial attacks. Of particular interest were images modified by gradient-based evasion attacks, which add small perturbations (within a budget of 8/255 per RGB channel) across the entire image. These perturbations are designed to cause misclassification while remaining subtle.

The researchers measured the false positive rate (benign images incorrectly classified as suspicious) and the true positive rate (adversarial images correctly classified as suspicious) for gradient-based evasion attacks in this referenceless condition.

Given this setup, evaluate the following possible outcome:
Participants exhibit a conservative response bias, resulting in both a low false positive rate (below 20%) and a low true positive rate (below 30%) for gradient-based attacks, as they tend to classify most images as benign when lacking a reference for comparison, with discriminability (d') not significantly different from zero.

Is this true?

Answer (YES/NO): NO